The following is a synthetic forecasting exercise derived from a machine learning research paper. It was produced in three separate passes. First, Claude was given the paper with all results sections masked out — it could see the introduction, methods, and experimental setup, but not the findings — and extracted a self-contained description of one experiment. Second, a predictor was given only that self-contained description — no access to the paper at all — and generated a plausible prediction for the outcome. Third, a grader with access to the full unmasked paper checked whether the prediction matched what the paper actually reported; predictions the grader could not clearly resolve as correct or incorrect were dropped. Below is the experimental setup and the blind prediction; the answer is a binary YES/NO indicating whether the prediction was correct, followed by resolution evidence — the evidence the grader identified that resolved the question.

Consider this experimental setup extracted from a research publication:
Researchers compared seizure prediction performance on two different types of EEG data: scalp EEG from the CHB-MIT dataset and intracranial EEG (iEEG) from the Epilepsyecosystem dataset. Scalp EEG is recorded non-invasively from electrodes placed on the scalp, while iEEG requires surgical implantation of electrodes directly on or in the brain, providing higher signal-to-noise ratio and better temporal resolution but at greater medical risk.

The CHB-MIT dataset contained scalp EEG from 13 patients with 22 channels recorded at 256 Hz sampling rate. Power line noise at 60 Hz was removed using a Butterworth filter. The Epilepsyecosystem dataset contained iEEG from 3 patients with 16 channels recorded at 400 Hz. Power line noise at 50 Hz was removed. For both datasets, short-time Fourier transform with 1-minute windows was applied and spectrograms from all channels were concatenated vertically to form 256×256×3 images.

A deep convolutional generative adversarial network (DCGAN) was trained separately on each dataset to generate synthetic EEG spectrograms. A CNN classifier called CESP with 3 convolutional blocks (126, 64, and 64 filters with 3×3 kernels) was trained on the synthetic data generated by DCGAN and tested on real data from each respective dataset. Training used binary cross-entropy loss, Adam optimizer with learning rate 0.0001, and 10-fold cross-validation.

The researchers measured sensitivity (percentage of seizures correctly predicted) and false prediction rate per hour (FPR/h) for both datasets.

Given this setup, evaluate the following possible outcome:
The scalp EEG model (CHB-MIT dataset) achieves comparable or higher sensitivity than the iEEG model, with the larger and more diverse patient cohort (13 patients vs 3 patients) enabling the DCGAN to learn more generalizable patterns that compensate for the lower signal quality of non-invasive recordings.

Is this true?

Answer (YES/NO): YES